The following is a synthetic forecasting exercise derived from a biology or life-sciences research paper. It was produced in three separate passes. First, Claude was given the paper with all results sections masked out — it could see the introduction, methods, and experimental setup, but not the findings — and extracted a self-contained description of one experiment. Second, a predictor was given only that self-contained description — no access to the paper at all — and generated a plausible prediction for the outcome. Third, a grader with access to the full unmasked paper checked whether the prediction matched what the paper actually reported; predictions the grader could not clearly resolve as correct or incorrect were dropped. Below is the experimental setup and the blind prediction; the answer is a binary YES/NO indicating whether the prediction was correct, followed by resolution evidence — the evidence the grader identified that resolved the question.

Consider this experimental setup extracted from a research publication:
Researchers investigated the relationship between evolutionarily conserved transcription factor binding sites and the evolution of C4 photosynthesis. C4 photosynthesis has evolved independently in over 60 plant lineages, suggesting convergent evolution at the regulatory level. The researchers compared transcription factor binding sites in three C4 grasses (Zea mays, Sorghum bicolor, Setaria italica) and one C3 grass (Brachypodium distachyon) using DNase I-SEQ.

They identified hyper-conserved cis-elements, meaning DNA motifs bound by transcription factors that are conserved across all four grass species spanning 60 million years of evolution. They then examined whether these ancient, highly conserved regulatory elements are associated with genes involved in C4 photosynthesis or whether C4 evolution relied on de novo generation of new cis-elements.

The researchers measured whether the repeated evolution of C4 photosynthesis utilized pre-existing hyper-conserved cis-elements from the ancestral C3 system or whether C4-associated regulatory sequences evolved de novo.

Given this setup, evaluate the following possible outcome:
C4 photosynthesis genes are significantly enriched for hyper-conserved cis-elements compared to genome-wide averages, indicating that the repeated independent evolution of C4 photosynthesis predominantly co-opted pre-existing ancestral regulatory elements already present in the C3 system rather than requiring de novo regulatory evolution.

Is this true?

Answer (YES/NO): NO